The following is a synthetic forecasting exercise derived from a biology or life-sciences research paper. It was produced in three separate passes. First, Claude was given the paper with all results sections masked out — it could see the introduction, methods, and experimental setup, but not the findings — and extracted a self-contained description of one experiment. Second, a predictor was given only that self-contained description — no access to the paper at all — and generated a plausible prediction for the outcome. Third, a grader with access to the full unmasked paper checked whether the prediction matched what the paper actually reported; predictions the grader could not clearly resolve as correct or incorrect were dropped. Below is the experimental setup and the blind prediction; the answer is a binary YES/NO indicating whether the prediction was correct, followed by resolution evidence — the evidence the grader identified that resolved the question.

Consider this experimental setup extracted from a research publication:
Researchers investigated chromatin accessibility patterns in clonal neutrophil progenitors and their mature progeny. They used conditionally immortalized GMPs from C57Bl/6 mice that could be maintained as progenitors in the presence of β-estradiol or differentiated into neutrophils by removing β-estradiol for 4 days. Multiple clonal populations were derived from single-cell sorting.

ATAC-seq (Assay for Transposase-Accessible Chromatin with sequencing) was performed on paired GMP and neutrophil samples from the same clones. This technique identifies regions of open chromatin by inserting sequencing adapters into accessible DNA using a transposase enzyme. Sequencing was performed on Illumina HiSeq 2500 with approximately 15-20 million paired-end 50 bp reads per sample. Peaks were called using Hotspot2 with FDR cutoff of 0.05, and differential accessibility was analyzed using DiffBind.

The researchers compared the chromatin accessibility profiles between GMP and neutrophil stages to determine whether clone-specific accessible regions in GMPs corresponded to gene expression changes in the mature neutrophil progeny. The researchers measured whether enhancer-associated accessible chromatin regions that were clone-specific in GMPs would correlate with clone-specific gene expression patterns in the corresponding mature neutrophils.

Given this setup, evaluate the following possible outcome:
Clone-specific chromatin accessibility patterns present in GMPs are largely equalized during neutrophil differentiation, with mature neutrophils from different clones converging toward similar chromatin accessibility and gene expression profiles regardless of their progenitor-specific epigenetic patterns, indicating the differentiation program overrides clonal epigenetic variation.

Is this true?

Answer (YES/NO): NO